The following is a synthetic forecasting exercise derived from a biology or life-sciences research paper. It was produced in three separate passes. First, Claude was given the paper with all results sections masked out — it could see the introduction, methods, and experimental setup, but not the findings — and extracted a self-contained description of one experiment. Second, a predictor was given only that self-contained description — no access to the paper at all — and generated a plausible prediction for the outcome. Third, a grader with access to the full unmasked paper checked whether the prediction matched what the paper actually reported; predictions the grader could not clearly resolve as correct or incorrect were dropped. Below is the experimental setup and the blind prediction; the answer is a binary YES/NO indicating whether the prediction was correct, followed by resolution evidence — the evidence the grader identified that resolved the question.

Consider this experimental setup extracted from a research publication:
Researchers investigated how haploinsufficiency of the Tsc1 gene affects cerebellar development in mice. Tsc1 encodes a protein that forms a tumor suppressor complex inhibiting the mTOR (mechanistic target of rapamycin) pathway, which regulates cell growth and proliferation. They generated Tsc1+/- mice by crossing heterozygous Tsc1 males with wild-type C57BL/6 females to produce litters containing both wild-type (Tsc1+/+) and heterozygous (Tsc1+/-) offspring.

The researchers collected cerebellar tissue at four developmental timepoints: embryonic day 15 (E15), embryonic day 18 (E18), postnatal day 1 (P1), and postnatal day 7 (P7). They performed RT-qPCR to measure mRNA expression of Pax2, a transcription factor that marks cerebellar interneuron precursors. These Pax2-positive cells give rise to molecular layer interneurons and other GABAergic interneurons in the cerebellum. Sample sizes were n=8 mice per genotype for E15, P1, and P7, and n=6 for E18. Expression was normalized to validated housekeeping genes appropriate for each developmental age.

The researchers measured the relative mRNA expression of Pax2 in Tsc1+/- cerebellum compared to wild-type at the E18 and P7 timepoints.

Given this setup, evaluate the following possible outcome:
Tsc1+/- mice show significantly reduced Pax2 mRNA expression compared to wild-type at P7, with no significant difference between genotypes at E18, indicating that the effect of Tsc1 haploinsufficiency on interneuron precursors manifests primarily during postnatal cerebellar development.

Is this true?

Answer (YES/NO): NO